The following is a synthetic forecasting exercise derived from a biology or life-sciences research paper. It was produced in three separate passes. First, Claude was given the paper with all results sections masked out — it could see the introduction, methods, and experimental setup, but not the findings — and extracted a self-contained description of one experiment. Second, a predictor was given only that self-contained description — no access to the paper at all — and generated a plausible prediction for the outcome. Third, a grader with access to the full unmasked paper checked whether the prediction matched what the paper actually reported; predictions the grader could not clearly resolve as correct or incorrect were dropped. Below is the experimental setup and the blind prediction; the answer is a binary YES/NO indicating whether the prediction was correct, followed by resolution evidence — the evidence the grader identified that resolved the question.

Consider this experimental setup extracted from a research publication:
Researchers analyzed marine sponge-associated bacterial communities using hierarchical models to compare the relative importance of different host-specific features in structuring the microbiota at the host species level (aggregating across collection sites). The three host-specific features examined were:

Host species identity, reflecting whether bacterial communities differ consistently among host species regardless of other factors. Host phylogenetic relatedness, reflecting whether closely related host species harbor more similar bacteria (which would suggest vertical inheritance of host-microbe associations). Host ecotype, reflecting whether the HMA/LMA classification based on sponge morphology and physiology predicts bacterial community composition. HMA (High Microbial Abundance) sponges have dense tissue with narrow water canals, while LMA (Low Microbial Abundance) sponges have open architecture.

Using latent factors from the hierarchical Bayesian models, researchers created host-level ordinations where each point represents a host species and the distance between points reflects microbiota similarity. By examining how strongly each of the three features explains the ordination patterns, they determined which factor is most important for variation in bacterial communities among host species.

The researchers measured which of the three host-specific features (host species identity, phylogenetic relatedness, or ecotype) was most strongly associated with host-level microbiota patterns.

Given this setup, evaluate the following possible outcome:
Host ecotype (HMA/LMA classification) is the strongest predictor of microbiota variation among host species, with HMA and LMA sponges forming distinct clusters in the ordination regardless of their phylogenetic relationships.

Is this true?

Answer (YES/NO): YES